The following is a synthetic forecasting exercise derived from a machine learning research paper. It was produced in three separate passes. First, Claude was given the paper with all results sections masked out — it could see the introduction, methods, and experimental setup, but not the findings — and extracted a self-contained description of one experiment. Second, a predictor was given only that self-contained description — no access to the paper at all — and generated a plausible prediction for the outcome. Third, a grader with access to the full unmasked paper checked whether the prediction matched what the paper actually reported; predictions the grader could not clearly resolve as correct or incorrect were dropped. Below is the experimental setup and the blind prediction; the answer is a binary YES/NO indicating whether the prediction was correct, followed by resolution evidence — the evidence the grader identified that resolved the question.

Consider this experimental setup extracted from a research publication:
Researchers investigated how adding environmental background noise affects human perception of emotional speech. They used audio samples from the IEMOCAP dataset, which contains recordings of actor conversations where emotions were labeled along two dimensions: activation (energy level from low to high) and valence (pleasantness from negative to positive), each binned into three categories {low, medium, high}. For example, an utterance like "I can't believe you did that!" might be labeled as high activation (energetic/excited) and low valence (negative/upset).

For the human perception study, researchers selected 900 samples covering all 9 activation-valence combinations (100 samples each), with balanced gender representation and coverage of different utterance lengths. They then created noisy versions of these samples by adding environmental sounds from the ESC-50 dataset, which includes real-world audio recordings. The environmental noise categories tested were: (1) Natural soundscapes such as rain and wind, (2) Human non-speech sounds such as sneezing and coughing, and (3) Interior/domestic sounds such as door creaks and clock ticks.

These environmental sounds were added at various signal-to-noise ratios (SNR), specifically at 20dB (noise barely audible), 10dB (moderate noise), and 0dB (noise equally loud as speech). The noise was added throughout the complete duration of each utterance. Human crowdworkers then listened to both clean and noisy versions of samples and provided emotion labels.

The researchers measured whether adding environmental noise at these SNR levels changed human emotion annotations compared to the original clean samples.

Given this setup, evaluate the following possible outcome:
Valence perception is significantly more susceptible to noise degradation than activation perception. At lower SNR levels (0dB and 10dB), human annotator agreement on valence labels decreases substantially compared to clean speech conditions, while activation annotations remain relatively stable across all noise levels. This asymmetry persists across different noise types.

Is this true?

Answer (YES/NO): NO